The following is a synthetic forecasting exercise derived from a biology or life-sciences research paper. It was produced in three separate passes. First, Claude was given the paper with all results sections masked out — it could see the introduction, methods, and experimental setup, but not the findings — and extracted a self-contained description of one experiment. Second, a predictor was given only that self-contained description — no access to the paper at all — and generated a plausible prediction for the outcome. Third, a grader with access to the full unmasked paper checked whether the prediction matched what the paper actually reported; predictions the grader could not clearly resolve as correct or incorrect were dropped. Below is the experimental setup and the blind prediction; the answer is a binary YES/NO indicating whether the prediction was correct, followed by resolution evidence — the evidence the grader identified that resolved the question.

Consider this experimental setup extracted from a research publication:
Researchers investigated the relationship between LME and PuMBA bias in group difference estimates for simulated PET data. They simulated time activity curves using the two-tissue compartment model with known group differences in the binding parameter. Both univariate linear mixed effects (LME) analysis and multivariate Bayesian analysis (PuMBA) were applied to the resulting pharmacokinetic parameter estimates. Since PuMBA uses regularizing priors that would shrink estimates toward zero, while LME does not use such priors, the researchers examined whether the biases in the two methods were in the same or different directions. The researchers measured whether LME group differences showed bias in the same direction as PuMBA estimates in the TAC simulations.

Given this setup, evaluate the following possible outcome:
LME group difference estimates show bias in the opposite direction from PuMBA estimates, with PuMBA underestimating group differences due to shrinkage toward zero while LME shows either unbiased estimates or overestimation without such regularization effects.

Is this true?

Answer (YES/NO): NO